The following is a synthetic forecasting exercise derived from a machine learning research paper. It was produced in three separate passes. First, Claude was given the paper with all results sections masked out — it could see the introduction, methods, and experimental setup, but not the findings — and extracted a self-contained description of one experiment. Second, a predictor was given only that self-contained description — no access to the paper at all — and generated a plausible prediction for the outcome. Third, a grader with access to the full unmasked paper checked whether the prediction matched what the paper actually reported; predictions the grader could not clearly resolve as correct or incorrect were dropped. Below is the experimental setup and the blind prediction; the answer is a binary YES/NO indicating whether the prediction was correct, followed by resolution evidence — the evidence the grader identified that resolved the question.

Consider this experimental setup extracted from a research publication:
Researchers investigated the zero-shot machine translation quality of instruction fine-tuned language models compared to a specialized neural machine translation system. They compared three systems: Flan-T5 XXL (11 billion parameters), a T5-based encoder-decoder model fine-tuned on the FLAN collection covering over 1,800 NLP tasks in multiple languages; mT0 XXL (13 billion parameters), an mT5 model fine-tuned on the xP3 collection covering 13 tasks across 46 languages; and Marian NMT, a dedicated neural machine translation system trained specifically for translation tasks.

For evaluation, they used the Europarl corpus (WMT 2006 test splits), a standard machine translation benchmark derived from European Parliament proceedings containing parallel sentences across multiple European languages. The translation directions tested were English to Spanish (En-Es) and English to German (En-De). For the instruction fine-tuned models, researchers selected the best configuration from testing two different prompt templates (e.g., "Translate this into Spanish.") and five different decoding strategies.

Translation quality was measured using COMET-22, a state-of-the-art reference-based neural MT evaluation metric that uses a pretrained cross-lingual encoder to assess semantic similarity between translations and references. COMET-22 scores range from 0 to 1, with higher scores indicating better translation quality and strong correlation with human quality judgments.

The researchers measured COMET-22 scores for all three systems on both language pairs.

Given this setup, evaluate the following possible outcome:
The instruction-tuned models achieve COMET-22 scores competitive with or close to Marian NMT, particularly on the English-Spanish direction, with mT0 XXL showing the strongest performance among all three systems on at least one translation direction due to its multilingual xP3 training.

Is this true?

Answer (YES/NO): NO